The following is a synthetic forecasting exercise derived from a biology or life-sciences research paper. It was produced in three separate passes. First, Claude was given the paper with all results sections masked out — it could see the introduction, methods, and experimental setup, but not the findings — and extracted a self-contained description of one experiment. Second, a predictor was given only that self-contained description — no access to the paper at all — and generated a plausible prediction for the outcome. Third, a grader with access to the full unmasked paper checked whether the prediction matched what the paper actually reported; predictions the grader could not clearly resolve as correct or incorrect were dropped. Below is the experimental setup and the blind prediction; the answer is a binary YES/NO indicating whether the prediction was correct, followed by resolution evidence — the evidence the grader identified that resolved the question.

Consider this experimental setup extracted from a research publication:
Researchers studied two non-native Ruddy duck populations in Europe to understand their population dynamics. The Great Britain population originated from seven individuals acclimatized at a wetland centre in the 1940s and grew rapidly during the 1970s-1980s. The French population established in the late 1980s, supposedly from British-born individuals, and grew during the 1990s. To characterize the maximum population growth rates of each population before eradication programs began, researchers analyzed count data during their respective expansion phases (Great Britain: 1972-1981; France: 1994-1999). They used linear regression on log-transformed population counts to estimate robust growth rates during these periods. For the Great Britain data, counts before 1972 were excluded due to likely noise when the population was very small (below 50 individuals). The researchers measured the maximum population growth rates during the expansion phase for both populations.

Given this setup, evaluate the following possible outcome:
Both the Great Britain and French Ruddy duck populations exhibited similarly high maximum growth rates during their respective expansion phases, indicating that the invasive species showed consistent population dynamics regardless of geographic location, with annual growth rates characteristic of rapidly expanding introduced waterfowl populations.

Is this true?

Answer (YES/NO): YES